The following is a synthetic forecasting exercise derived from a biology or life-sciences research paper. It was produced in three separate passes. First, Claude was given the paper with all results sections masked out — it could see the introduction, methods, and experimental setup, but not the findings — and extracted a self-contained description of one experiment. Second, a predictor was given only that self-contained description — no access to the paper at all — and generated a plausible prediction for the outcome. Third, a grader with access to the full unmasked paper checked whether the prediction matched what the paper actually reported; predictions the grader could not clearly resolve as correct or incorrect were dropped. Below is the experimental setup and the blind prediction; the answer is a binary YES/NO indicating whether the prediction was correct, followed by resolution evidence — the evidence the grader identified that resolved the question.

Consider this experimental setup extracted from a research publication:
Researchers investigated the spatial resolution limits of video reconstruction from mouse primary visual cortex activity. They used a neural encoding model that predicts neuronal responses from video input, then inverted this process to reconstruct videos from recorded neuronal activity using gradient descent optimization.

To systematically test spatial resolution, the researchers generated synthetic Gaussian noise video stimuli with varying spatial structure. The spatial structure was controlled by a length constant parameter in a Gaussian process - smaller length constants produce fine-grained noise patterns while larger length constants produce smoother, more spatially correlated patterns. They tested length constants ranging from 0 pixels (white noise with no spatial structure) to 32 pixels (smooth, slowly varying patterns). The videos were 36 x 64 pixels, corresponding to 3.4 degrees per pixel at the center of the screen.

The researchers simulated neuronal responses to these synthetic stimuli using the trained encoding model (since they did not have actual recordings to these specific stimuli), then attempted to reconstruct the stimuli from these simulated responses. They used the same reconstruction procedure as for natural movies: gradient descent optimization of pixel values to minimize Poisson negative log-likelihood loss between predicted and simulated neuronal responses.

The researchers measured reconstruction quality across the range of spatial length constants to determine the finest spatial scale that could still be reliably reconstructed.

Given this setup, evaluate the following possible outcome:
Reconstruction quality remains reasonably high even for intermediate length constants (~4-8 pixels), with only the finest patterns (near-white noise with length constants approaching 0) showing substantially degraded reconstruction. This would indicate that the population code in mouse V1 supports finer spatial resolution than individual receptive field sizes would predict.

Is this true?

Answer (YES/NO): YES